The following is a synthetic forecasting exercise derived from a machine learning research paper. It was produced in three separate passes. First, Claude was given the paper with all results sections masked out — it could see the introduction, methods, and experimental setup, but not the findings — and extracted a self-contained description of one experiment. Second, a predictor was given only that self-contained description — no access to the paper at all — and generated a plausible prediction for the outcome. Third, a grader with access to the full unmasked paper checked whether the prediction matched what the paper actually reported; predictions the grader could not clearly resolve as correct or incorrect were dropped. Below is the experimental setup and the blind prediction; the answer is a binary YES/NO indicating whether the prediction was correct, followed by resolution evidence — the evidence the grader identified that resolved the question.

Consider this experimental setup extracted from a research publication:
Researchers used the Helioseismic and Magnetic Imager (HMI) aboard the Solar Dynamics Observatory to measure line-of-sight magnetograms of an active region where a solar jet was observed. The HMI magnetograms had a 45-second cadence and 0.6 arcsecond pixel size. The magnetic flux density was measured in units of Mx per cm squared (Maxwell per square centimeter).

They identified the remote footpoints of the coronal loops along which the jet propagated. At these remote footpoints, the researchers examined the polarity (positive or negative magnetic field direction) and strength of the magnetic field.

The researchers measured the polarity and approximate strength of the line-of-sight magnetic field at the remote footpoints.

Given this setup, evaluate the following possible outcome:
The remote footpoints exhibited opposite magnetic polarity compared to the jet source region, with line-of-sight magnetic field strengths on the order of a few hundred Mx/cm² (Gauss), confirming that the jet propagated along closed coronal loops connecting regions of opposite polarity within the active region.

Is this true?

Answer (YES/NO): YES